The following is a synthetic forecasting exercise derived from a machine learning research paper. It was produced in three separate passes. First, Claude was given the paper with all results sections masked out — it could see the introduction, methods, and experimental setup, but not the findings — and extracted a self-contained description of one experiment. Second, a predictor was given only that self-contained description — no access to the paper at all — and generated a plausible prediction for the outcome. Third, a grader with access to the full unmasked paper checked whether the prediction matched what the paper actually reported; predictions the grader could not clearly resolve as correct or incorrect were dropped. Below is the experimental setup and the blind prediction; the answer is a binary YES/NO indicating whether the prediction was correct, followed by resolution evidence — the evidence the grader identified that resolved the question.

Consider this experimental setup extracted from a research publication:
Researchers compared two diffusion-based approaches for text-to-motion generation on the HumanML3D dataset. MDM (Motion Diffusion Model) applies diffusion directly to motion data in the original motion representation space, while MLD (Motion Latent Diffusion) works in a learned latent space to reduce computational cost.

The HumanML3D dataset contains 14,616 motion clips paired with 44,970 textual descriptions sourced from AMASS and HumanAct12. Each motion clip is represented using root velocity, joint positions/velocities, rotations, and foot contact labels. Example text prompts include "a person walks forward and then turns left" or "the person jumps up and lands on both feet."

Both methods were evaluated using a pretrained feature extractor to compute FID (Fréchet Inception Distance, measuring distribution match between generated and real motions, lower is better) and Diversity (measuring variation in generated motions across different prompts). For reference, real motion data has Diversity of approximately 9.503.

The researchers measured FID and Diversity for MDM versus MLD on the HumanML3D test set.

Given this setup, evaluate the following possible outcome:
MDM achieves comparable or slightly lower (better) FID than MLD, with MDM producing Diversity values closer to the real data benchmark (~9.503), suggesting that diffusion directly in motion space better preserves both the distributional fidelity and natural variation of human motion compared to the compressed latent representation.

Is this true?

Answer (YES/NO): NO